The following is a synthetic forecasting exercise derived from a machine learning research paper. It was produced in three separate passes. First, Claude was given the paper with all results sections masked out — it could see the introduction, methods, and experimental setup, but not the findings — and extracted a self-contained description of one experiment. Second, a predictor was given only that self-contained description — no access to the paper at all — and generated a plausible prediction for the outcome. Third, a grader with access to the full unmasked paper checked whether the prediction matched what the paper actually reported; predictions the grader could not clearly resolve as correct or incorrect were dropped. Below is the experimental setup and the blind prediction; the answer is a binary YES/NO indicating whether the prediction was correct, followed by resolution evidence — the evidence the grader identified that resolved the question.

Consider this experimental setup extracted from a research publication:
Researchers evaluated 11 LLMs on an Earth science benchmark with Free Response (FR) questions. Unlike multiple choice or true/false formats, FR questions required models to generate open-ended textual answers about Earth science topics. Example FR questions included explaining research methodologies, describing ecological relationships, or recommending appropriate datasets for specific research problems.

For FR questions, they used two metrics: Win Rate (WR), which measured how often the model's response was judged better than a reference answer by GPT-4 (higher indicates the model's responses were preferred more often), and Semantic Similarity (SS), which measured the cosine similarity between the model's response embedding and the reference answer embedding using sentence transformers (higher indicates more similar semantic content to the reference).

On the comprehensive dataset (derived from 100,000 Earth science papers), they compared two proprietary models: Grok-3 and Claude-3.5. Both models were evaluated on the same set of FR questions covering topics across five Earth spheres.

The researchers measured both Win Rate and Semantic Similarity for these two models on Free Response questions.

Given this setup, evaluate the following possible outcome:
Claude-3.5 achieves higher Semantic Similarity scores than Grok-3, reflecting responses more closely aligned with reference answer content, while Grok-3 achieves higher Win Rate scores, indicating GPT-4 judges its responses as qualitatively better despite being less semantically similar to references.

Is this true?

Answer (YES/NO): NO